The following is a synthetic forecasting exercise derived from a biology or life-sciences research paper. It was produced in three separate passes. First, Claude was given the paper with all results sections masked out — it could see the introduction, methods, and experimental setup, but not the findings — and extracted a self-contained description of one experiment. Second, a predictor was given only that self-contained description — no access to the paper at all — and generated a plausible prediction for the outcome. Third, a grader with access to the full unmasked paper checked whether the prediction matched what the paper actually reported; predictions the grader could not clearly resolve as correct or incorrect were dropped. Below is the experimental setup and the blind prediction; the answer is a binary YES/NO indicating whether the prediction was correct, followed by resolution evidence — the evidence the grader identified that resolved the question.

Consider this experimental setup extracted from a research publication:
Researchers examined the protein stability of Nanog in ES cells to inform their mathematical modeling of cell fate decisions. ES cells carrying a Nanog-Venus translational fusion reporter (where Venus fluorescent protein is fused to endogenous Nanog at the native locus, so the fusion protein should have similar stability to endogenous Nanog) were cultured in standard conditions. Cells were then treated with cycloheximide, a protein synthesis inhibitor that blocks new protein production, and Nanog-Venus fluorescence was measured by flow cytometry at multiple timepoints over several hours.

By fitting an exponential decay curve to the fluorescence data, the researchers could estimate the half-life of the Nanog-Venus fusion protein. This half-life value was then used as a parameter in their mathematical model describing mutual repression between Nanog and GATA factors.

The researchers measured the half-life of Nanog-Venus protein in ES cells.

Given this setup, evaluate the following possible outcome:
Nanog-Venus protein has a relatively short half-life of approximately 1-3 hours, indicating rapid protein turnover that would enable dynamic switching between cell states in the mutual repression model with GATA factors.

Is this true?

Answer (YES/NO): NO